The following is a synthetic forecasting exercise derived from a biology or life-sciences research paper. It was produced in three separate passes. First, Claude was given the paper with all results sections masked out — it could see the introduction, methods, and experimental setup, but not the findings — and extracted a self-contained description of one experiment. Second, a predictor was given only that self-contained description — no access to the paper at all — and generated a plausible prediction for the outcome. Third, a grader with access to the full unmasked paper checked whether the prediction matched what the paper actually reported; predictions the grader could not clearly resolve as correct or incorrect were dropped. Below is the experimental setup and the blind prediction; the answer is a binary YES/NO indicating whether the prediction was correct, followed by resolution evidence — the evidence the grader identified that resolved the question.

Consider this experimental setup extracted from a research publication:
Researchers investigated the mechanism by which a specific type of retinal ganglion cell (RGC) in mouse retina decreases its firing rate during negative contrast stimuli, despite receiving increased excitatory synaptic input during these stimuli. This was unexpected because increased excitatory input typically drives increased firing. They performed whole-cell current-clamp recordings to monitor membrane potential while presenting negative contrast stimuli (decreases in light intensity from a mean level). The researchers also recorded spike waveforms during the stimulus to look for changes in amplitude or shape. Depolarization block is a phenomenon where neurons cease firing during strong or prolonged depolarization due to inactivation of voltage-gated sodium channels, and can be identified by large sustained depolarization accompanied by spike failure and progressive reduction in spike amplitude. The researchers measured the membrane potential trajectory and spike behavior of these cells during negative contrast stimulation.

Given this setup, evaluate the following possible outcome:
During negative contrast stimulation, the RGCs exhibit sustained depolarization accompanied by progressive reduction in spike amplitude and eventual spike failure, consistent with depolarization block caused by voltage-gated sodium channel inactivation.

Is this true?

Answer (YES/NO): YES